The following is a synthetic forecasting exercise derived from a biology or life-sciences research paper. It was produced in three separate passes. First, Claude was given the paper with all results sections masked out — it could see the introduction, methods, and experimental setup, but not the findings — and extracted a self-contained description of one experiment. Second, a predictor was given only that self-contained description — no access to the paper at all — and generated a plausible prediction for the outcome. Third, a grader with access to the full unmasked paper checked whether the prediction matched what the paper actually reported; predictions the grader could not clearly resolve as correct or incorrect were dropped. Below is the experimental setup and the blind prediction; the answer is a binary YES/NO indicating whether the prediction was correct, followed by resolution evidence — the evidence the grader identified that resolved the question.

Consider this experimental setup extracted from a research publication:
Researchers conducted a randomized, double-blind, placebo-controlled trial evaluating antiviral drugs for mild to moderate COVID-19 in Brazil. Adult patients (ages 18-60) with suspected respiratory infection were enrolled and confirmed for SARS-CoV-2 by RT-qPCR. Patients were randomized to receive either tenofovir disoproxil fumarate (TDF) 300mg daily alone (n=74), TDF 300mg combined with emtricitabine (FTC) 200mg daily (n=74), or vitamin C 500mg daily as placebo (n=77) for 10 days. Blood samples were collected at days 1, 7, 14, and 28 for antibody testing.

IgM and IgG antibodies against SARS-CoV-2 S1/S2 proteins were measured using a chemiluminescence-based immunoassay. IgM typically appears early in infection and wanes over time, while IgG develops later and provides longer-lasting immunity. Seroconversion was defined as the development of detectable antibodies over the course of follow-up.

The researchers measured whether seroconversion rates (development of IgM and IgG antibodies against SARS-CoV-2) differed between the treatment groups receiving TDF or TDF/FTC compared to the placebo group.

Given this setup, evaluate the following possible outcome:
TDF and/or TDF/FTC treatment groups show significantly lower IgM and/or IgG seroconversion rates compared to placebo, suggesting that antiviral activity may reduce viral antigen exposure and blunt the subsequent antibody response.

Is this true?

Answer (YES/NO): NO